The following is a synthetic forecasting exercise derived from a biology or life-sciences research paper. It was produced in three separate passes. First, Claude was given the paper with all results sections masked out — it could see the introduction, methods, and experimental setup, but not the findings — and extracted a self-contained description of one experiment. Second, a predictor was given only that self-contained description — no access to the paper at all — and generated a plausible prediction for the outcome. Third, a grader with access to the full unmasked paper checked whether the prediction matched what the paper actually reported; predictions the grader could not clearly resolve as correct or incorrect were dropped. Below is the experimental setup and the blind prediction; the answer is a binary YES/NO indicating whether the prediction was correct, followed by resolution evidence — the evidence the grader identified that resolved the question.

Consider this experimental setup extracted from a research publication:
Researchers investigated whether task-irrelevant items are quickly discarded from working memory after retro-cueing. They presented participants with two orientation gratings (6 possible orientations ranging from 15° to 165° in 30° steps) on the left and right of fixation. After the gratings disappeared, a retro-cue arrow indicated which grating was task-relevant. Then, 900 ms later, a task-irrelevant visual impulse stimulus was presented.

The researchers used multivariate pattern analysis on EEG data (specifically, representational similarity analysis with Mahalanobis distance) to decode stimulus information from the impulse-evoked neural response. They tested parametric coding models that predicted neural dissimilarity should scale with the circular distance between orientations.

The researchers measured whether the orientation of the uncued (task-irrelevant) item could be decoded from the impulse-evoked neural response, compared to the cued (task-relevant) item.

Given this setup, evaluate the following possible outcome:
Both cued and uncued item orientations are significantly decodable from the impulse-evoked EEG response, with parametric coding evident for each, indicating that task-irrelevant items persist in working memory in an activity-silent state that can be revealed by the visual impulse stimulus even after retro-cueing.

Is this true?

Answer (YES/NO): NO